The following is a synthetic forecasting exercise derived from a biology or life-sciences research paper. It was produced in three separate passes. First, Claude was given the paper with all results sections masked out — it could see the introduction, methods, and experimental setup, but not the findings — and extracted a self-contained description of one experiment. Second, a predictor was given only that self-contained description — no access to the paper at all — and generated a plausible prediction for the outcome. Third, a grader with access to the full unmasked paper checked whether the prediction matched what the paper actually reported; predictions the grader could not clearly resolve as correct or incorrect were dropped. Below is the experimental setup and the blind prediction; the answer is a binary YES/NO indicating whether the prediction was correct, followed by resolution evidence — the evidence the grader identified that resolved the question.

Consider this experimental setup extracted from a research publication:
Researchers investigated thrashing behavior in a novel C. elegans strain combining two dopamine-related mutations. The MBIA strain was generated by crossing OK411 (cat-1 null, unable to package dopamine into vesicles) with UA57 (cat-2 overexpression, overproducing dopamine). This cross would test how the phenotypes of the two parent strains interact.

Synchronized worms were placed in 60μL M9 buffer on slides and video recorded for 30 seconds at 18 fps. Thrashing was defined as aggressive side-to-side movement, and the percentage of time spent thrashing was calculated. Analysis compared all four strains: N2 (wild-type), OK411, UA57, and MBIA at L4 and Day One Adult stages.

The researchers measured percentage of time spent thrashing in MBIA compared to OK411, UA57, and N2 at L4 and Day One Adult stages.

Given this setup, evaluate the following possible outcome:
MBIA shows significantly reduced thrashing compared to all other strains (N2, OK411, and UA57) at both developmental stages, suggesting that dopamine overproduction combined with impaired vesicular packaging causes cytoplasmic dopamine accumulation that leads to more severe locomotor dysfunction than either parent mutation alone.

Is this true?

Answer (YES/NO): NO